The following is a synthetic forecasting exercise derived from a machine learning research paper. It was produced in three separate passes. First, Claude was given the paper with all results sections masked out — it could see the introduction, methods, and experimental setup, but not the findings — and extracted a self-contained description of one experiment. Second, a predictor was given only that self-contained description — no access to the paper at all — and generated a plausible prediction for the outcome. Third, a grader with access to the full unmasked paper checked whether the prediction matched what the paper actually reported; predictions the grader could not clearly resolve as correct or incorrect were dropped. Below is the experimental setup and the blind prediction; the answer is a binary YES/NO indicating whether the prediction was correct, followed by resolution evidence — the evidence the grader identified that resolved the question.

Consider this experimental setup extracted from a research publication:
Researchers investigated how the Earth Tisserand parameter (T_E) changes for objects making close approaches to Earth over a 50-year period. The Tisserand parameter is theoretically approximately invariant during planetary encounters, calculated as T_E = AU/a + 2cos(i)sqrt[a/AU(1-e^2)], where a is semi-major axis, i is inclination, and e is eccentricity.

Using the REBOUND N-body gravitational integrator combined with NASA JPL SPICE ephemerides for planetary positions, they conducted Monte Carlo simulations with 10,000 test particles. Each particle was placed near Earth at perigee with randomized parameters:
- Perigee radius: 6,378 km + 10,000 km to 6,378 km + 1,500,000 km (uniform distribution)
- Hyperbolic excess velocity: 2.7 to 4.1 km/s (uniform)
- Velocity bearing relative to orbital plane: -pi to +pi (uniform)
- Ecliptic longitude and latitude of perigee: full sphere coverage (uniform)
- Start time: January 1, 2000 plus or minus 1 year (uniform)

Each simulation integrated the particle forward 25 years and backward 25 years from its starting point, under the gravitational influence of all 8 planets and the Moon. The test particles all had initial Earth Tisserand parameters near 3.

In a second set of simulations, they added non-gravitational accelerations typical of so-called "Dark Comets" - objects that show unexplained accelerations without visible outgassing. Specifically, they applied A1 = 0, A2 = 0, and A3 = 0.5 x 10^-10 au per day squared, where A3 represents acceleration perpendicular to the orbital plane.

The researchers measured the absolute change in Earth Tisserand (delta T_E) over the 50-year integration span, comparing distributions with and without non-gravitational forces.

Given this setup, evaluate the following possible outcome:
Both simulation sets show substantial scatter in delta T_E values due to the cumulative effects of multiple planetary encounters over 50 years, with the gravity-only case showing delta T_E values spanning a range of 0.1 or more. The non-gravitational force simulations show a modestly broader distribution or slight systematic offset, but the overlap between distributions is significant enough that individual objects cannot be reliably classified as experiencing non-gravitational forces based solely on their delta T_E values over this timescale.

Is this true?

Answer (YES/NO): NO